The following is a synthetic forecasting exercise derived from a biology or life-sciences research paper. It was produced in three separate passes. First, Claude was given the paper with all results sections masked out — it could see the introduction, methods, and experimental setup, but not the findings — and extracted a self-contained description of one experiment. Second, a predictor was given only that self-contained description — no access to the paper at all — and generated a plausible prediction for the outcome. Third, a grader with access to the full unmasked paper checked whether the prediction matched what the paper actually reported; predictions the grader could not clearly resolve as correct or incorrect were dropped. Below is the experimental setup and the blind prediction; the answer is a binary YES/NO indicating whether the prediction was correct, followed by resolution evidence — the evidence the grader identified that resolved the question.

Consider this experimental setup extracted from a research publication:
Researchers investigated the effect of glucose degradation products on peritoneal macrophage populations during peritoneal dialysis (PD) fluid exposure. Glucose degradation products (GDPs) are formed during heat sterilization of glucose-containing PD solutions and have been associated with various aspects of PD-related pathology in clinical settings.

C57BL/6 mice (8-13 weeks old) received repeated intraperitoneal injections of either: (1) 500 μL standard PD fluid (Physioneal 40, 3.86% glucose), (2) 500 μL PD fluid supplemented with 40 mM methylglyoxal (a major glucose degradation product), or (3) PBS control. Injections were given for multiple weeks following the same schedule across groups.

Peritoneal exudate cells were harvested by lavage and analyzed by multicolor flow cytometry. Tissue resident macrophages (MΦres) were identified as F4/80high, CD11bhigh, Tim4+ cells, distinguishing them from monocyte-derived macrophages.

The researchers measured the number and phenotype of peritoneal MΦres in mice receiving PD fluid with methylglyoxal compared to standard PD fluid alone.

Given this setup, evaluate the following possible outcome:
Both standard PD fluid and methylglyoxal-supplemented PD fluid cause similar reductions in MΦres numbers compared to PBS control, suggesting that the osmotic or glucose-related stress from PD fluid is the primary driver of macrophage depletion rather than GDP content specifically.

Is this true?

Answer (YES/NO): NO